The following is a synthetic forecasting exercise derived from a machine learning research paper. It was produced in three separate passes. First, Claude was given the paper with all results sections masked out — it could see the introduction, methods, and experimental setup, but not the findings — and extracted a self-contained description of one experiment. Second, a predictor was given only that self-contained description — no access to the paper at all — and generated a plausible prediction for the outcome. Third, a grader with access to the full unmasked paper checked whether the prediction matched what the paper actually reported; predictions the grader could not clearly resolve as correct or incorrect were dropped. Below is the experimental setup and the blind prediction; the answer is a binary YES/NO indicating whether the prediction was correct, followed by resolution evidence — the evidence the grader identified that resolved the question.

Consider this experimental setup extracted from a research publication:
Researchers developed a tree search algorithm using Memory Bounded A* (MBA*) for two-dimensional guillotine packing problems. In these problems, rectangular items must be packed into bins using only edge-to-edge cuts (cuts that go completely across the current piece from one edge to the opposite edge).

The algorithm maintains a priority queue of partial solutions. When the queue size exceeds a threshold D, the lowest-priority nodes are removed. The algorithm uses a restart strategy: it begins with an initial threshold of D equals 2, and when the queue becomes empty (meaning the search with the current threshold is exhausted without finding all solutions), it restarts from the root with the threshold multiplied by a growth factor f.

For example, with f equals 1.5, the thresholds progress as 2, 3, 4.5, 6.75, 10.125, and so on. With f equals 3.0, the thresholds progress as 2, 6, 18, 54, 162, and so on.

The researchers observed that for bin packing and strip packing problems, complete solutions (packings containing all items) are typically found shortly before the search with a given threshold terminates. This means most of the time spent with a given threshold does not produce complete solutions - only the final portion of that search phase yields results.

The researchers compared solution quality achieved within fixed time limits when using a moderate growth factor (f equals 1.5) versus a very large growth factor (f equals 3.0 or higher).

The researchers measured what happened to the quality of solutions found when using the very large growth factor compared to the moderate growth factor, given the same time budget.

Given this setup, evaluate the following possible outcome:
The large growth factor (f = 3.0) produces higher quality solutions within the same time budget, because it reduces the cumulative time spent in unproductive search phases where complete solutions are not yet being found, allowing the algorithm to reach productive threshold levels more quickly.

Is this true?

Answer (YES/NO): NO